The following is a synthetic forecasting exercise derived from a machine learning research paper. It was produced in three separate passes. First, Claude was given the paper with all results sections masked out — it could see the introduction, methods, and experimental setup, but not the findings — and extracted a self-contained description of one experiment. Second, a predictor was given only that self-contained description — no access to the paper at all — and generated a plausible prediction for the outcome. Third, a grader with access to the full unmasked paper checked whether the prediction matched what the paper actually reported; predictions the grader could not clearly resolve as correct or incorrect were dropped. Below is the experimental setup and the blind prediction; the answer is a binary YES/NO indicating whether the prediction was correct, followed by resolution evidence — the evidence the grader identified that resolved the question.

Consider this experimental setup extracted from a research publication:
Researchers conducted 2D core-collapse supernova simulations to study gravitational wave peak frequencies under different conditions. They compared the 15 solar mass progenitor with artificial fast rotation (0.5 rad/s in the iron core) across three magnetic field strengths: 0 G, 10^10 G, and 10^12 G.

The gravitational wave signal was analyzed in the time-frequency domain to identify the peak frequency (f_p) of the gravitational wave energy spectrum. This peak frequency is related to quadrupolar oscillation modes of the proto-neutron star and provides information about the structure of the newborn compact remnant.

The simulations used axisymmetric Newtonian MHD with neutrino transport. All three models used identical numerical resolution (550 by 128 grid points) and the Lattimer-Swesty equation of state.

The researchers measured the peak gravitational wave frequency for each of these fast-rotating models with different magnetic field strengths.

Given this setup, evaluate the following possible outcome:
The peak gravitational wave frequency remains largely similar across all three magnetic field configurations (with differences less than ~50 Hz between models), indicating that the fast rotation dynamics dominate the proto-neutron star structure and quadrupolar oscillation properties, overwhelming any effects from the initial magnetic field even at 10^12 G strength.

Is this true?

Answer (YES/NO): NO